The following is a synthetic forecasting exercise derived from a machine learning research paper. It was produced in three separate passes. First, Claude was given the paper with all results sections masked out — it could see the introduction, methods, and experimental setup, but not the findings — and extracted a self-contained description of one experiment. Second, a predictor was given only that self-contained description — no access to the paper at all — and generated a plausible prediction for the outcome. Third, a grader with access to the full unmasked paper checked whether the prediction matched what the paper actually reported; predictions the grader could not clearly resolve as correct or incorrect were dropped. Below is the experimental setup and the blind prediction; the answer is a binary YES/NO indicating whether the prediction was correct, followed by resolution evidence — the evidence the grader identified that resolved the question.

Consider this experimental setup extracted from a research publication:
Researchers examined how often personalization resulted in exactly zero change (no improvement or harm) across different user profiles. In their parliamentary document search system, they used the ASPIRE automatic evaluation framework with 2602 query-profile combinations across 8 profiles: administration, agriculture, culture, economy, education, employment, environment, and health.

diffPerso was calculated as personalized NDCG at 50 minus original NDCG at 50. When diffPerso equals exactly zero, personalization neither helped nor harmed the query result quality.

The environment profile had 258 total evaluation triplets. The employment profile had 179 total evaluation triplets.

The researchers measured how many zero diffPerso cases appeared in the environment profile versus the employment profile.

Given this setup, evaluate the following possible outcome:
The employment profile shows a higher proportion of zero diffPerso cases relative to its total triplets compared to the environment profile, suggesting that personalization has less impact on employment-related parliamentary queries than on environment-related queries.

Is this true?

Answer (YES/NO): NO